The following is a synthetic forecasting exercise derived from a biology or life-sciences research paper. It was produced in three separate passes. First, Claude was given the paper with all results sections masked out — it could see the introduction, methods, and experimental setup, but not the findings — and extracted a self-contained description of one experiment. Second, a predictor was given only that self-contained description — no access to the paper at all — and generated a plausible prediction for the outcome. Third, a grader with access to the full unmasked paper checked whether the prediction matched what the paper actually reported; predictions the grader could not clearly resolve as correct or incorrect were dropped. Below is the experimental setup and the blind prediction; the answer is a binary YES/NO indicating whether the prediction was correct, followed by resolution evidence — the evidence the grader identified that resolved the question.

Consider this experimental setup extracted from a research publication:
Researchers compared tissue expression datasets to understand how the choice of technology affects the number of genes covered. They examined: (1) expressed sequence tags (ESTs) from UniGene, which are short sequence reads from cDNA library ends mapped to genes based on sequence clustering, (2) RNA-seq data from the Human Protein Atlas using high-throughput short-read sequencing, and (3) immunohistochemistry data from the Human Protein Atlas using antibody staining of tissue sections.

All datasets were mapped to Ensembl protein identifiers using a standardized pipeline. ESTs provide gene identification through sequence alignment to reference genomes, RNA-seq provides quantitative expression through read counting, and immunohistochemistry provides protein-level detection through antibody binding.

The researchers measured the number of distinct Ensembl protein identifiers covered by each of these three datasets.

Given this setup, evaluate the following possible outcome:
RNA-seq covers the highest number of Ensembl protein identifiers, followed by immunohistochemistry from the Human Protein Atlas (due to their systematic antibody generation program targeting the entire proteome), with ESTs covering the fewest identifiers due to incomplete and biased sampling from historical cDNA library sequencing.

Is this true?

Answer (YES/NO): NO